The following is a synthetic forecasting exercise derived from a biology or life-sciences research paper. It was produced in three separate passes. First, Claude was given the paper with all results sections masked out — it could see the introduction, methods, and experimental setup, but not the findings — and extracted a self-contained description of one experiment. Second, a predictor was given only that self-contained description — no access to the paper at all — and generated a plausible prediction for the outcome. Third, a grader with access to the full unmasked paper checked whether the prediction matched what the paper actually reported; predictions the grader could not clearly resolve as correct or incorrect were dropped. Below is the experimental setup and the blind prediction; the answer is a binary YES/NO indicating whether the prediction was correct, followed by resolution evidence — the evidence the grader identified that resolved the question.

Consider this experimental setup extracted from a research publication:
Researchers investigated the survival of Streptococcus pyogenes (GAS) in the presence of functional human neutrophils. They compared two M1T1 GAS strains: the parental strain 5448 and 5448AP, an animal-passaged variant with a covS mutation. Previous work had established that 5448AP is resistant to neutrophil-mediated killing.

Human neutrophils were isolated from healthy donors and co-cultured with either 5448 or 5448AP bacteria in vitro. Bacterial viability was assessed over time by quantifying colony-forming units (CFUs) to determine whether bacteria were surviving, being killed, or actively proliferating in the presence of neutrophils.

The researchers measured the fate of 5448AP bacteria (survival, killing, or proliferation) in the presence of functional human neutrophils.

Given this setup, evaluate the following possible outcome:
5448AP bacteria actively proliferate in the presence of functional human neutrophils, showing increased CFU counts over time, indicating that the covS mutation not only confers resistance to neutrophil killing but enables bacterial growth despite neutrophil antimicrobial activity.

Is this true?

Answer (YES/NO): YES